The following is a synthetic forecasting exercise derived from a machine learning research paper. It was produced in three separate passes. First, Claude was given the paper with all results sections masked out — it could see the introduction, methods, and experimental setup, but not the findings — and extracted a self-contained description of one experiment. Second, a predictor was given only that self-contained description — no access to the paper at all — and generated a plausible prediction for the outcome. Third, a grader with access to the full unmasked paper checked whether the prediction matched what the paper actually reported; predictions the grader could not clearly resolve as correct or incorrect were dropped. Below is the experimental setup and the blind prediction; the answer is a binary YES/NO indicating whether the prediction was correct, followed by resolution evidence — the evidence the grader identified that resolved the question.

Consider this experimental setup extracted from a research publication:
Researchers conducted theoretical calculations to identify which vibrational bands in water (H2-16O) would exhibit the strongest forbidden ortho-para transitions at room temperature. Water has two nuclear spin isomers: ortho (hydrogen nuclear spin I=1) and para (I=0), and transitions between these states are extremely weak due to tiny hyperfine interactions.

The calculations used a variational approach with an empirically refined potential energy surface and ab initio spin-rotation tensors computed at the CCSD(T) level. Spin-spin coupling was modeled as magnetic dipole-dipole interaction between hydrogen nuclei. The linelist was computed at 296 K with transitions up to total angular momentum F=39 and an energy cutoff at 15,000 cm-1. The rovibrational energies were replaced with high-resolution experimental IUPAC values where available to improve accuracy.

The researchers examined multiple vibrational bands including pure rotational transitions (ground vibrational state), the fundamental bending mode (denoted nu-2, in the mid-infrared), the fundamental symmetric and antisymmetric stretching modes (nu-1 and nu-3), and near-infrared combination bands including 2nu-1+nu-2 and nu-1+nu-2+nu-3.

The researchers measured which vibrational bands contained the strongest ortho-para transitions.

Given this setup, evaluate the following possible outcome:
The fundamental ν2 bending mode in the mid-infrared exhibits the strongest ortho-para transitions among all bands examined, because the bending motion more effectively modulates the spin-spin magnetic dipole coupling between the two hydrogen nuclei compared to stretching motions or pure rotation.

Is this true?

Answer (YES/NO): NO